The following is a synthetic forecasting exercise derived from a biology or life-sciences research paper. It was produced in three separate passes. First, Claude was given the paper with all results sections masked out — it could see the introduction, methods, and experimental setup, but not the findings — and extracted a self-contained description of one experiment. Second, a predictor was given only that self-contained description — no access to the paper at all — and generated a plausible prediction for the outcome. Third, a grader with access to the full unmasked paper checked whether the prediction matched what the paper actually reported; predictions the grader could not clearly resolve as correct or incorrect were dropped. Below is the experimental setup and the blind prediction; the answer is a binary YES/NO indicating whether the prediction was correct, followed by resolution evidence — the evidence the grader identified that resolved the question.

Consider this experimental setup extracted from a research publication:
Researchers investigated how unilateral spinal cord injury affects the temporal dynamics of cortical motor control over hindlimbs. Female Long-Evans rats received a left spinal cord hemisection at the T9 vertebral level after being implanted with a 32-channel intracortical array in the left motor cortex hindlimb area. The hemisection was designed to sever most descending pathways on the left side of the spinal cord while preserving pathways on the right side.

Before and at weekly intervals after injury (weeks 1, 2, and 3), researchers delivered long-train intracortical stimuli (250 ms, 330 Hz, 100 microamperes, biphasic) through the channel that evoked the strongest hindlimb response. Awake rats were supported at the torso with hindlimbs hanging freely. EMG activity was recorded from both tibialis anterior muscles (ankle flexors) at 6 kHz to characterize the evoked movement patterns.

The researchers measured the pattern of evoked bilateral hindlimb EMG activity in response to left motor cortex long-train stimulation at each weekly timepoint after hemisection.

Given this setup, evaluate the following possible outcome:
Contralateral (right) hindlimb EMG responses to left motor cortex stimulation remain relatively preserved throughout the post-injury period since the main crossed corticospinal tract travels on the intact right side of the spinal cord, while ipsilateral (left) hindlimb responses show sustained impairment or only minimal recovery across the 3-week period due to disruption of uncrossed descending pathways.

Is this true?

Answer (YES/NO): NO